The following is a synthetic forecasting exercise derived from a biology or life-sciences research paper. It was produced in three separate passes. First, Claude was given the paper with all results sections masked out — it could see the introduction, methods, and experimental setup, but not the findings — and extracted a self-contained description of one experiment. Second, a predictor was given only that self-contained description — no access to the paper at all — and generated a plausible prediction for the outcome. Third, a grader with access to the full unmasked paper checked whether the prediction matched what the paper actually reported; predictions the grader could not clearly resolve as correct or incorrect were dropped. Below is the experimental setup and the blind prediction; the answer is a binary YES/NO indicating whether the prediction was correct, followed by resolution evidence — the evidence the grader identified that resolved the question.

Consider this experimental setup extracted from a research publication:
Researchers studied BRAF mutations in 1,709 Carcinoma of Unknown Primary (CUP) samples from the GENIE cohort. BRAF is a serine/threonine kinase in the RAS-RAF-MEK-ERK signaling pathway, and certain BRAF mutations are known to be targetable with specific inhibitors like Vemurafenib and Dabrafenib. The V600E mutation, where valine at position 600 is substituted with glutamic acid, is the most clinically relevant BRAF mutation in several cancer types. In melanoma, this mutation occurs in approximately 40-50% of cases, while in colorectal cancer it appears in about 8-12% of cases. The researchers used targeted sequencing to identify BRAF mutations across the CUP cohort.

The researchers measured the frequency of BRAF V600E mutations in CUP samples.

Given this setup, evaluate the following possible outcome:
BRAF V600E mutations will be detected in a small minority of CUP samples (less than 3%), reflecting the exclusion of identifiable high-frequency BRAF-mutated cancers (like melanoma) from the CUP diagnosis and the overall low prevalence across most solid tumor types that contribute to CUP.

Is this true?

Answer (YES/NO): NO